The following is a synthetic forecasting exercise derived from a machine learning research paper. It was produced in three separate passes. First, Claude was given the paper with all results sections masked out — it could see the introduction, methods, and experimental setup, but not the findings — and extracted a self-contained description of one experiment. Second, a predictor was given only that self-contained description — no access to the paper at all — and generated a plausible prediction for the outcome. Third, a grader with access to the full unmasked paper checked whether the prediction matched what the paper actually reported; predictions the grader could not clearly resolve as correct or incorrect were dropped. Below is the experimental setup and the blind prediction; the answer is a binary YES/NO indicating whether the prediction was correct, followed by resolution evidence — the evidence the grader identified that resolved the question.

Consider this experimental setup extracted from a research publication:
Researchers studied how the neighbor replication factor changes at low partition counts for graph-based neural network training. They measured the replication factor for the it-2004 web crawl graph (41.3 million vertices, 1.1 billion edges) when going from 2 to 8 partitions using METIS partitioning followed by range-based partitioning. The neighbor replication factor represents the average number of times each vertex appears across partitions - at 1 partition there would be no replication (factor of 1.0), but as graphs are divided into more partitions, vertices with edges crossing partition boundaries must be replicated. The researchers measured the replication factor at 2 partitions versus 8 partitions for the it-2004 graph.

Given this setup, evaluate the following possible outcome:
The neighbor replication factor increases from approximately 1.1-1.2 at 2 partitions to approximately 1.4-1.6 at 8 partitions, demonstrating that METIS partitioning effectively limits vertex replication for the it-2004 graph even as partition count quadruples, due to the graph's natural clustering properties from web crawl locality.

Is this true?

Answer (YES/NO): NO